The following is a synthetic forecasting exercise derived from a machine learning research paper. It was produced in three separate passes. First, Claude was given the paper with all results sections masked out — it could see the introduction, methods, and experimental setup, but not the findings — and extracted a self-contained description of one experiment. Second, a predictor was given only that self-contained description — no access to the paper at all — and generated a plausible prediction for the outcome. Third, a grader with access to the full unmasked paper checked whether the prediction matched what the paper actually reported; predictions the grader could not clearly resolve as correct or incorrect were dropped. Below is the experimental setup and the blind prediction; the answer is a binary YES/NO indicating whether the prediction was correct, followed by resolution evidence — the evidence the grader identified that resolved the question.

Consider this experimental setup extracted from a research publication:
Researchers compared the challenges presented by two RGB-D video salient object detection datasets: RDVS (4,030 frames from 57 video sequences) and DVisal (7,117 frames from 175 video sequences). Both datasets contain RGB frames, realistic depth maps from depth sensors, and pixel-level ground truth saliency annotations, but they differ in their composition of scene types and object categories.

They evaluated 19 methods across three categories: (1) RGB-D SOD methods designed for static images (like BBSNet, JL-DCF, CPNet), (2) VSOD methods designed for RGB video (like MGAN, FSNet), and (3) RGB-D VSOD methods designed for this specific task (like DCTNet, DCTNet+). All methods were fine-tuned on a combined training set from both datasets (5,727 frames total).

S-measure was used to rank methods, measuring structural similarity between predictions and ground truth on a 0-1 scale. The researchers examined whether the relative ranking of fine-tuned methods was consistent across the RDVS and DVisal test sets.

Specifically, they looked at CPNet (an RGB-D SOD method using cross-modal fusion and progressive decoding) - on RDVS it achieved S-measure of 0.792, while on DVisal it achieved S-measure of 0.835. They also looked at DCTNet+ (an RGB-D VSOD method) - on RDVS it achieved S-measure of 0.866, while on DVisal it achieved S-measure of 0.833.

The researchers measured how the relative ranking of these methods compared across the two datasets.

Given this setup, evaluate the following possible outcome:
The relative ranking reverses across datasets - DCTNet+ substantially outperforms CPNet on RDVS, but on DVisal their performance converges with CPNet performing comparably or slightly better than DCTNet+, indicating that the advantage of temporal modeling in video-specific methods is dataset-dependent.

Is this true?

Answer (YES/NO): YES